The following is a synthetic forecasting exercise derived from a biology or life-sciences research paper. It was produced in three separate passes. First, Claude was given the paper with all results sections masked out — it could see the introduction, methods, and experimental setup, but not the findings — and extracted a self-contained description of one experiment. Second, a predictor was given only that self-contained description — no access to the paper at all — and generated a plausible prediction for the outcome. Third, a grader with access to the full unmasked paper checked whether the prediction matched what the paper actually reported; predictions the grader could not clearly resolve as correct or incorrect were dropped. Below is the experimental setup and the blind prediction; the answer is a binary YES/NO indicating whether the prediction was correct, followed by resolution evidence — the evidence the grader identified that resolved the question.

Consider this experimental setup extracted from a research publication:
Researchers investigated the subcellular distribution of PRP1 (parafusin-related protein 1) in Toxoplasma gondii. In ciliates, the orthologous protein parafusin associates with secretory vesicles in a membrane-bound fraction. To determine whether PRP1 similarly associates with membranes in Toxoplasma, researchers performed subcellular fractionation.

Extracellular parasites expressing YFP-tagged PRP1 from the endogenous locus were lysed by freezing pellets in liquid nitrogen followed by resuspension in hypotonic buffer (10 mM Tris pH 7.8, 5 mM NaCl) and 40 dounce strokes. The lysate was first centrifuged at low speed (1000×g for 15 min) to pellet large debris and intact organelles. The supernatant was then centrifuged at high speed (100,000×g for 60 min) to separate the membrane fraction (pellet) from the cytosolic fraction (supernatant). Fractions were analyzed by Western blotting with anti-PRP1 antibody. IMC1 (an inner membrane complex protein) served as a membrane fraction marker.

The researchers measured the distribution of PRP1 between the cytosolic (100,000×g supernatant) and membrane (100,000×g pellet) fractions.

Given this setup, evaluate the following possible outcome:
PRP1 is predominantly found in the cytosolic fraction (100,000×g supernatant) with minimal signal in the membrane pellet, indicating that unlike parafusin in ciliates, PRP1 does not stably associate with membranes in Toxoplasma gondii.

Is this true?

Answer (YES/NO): NO